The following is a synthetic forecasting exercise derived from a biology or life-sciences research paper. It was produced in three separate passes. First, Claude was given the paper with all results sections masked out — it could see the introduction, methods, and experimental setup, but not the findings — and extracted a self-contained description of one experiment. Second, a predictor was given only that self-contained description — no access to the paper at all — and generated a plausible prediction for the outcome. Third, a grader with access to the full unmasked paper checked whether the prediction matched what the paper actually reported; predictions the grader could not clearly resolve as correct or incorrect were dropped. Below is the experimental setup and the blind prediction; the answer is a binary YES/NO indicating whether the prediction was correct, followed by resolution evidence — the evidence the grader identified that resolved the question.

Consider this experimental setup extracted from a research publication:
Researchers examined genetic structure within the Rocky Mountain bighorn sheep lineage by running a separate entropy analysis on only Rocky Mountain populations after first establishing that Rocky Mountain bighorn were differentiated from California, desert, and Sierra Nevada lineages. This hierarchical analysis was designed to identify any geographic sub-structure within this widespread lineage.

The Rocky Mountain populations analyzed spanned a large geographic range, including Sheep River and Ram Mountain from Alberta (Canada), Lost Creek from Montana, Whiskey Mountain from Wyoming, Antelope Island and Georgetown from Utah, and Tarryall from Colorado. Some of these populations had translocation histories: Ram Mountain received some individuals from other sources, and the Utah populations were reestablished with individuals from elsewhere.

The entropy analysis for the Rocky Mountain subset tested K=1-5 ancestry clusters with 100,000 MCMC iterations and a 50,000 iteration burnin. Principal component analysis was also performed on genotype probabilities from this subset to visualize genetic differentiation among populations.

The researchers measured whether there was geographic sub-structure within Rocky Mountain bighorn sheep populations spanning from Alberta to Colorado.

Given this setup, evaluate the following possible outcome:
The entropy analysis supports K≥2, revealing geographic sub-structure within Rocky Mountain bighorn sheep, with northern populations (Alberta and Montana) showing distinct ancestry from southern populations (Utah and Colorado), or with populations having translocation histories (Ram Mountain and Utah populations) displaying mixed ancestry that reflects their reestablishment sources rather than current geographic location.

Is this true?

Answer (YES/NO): YES